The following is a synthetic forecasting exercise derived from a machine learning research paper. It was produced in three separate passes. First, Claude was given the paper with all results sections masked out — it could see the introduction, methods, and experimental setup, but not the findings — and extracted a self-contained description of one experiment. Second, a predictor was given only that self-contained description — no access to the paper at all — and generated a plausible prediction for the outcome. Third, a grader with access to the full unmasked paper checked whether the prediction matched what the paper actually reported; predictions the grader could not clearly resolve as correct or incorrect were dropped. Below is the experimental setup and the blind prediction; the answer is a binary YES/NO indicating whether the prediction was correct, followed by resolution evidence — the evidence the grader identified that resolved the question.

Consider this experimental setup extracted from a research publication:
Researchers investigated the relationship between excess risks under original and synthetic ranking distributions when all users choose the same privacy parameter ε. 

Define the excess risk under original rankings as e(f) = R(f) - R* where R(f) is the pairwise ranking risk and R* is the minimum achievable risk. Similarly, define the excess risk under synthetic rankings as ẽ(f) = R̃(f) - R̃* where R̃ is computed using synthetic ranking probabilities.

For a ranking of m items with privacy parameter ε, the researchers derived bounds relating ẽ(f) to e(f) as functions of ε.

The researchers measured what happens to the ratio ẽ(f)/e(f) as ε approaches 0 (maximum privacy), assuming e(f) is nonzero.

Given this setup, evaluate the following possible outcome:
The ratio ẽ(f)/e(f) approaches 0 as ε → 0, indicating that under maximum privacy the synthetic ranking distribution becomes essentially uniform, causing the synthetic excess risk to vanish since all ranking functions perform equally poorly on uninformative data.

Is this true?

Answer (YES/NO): YES